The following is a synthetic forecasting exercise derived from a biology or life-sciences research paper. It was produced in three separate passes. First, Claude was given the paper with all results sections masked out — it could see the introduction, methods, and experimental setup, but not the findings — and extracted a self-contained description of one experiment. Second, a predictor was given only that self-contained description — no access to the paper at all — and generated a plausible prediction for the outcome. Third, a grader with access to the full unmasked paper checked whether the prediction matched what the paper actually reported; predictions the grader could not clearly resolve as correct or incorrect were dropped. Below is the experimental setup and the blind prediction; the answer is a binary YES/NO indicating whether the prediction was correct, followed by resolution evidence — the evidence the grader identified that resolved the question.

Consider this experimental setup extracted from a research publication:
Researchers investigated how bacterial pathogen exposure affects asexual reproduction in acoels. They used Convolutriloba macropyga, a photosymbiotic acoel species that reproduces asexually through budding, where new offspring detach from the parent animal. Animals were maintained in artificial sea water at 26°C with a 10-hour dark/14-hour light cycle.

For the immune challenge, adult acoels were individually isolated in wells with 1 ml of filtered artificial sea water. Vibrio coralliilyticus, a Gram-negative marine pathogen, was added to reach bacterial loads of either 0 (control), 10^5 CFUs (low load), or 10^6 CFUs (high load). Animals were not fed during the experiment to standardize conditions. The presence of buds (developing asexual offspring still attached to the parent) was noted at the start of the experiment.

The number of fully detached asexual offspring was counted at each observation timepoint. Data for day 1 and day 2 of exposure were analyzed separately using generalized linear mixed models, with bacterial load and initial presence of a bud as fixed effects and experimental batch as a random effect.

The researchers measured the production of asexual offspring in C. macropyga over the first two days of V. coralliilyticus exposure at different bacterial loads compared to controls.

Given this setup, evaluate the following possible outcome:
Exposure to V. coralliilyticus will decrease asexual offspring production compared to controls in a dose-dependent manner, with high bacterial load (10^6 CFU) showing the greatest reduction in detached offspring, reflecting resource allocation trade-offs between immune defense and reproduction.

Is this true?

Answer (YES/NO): NO